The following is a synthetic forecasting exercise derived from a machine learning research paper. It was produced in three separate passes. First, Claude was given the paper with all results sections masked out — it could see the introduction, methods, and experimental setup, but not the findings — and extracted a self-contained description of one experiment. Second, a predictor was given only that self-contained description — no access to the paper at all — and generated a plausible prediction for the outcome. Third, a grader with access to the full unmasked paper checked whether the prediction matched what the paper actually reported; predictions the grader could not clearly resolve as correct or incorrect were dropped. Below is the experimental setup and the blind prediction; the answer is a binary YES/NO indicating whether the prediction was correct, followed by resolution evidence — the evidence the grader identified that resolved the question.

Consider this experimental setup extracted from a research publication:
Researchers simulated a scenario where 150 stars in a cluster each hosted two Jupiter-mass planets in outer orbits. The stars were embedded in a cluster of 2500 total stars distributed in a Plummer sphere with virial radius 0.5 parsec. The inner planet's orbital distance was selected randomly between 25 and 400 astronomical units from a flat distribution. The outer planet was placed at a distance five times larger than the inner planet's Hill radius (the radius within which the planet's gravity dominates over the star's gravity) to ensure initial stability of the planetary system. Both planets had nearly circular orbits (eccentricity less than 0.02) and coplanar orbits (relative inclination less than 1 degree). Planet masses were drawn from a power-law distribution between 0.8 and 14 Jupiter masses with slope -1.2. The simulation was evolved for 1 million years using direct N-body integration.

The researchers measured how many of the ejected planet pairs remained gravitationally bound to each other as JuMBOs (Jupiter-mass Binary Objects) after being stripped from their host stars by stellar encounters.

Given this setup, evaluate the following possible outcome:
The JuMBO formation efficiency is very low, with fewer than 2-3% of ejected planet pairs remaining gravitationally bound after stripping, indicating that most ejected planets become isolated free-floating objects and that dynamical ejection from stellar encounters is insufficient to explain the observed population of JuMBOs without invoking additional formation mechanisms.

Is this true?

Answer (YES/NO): YES